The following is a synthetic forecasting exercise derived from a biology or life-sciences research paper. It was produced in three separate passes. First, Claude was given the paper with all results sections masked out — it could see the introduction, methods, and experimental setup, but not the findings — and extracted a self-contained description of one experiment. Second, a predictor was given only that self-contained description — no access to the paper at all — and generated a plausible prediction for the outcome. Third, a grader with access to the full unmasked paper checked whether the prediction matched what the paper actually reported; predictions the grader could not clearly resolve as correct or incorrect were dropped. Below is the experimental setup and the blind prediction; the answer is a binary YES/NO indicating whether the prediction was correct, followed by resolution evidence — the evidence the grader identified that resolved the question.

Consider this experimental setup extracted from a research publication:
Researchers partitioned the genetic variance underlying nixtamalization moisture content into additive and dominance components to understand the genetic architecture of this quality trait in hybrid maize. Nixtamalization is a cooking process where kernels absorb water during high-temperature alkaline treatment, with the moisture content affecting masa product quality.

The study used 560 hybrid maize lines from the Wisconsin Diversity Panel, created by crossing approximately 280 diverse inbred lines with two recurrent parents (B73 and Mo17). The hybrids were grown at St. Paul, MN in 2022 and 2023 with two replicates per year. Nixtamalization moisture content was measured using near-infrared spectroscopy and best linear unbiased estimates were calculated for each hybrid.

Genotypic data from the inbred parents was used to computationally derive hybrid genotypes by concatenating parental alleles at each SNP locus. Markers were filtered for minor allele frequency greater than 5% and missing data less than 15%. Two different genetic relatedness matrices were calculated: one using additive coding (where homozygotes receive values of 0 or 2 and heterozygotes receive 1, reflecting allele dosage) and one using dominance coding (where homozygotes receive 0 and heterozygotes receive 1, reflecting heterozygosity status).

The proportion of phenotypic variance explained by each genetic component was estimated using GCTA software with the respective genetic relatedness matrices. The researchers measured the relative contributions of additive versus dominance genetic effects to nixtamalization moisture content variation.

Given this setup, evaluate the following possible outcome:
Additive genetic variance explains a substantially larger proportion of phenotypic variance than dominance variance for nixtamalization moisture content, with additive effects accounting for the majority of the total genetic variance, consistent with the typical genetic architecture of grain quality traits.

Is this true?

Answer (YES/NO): NO